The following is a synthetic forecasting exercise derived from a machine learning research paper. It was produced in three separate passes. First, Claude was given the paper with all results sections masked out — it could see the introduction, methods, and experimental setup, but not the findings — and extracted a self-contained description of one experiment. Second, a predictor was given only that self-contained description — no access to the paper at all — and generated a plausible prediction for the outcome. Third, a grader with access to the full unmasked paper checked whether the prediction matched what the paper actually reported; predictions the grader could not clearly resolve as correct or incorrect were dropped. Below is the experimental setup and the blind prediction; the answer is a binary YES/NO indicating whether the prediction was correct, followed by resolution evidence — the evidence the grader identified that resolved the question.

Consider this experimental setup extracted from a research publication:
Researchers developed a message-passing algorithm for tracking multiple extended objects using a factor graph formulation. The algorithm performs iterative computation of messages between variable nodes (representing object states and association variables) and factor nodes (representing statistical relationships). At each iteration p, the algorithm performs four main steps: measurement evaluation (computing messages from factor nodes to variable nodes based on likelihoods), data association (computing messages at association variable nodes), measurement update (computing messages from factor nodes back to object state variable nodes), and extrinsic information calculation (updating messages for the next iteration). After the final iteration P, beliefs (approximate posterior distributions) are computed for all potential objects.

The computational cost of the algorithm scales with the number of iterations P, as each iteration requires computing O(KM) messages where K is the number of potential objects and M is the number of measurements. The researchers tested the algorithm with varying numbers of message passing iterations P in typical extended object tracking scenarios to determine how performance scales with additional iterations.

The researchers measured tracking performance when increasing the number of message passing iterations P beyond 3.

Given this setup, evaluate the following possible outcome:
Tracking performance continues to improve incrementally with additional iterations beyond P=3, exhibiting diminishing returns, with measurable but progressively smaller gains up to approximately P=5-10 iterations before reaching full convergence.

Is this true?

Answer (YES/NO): NO